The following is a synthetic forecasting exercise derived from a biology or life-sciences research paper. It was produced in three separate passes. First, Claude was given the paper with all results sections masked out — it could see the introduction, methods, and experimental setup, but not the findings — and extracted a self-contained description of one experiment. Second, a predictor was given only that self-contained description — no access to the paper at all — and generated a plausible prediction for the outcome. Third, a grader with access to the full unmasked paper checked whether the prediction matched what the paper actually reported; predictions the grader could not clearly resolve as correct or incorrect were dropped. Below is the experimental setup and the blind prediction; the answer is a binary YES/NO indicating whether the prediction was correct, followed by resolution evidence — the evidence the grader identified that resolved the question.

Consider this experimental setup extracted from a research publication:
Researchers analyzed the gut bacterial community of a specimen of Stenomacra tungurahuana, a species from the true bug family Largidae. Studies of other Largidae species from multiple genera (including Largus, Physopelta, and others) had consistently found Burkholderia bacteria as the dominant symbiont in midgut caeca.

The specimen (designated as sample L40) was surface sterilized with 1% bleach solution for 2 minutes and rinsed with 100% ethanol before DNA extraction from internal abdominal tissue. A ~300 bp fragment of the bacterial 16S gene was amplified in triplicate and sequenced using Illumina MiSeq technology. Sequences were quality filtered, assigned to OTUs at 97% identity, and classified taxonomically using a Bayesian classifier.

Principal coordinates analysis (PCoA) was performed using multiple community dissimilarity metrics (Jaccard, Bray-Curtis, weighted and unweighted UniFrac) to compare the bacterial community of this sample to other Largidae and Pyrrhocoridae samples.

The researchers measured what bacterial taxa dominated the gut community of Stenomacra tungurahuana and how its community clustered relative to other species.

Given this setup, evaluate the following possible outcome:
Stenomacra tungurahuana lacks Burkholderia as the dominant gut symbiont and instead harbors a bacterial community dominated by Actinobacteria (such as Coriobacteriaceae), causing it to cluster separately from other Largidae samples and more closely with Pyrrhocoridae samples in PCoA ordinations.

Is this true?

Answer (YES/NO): NO